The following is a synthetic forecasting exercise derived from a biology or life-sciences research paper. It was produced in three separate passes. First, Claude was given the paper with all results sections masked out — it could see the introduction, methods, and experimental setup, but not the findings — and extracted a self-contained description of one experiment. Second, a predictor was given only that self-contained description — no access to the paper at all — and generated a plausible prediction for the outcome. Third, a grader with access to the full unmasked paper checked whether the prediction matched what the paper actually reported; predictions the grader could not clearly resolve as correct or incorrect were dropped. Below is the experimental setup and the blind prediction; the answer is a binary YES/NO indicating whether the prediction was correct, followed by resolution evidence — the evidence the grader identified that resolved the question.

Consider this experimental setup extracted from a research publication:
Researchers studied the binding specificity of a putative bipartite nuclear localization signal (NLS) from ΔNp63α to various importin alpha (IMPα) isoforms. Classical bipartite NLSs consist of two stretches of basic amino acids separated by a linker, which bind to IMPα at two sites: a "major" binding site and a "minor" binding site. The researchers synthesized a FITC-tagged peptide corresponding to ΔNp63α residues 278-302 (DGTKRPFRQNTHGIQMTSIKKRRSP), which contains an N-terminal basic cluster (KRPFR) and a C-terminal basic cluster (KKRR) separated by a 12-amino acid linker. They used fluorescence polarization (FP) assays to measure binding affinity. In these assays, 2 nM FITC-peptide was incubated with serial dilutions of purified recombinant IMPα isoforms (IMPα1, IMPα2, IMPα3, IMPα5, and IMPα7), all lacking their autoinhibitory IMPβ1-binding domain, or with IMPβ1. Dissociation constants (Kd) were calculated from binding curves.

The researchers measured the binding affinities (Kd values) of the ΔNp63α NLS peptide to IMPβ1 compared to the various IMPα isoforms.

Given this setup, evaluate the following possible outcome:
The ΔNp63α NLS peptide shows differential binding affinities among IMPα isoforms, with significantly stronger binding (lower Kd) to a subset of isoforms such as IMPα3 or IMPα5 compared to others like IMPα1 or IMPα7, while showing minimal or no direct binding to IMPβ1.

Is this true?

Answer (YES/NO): NO